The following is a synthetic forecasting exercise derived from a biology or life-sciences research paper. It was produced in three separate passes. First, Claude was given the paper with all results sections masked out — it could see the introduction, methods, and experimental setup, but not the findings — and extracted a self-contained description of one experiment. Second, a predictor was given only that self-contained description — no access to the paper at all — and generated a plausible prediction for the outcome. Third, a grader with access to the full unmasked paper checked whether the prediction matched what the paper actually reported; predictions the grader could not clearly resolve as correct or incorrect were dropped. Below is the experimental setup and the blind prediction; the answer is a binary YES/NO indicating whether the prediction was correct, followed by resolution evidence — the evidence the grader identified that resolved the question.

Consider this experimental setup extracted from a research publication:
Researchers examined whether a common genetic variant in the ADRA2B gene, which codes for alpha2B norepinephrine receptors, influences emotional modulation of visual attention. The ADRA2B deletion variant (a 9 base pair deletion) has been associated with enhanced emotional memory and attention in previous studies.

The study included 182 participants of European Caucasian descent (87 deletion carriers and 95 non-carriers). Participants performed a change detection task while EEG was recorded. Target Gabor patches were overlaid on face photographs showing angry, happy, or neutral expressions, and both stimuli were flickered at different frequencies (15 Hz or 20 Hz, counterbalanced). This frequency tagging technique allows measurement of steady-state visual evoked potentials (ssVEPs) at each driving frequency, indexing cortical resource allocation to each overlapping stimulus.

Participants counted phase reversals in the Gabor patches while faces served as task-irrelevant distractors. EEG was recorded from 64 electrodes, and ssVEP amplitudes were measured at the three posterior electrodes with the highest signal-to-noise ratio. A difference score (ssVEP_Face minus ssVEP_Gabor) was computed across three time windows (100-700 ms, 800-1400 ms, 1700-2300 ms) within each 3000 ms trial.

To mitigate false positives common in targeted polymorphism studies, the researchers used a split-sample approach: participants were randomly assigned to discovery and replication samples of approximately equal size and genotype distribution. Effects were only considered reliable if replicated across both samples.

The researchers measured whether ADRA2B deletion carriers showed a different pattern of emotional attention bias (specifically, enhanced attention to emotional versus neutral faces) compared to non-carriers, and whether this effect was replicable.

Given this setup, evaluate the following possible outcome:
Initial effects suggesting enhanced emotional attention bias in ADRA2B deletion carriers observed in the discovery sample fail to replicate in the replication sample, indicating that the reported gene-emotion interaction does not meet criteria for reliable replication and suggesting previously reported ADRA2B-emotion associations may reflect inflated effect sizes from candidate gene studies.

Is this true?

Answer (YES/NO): NO